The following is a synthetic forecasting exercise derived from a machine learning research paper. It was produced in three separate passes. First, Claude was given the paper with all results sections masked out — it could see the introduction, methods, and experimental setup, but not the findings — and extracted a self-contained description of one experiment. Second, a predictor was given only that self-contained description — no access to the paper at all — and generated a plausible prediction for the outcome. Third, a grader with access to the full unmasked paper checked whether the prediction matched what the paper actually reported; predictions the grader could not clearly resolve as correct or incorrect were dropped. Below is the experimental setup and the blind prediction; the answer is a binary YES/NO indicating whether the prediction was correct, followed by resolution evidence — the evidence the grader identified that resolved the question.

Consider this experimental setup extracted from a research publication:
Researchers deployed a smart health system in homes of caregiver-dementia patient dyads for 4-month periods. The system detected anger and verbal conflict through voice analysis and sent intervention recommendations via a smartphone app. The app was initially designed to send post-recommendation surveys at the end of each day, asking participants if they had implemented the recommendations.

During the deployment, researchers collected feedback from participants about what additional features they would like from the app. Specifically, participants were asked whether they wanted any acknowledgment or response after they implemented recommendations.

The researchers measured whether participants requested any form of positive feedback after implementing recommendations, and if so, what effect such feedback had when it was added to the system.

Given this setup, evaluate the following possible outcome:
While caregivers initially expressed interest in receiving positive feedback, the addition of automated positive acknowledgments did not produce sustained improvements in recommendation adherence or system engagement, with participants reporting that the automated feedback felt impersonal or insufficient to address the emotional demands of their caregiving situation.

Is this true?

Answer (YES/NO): NO